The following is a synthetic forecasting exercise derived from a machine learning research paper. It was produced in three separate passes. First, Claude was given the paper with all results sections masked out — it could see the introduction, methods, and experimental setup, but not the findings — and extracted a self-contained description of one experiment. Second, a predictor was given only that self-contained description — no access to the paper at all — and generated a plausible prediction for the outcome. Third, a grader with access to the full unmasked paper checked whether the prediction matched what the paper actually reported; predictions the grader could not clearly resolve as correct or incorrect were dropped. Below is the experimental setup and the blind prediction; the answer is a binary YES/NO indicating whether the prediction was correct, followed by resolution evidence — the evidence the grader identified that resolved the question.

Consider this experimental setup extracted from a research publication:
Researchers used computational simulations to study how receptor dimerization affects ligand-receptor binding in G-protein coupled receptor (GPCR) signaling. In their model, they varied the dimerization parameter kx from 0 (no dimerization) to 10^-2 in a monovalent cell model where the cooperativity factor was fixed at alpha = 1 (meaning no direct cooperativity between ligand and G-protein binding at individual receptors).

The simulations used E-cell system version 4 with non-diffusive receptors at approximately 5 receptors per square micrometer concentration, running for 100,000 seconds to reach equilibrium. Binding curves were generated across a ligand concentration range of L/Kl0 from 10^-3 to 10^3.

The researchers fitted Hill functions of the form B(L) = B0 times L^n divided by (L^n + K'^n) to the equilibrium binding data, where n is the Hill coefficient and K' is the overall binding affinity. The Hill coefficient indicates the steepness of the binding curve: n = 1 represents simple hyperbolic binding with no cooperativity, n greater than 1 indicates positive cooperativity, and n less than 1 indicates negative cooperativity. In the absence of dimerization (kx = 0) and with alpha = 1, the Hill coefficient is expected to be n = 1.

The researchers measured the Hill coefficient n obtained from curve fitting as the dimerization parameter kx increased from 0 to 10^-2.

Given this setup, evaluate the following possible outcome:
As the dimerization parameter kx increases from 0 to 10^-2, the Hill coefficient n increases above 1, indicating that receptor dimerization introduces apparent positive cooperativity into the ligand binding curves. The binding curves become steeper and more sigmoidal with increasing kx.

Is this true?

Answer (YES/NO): YES